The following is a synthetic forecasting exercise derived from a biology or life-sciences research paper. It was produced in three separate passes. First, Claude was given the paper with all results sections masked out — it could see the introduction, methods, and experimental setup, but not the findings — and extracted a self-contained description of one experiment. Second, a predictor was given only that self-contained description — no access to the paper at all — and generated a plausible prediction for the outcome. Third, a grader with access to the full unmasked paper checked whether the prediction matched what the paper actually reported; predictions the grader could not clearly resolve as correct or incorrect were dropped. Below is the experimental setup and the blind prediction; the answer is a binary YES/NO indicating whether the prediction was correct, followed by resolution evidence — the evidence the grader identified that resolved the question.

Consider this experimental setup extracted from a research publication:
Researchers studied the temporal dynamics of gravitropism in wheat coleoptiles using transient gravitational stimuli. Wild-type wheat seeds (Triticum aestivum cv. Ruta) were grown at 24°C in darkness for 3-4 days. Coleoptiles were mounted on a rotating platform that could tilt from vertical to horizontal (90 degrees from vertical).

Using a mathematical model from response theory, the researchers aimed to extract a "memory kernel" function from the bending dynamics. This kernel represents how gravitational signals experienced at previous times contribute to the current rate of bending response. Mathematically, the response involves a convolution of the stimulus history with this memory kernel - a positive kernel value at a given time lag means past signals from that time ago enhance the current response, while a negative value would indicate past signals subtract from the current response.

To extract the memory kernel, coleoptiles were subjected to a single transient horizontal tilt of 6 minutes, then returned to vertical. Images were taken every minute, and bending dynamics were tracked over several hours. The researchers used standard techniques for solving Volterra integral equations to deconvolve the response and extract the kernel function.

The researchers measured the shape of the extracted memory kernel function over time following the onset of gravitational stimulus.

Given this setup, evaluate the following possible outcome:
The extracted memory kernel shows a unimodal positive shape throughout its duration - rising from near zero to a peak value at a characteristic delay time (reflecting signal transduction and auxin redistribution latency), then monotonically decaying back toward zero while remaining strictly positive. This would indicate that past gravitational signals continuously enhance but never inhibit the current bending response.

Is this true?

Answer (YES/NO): NO